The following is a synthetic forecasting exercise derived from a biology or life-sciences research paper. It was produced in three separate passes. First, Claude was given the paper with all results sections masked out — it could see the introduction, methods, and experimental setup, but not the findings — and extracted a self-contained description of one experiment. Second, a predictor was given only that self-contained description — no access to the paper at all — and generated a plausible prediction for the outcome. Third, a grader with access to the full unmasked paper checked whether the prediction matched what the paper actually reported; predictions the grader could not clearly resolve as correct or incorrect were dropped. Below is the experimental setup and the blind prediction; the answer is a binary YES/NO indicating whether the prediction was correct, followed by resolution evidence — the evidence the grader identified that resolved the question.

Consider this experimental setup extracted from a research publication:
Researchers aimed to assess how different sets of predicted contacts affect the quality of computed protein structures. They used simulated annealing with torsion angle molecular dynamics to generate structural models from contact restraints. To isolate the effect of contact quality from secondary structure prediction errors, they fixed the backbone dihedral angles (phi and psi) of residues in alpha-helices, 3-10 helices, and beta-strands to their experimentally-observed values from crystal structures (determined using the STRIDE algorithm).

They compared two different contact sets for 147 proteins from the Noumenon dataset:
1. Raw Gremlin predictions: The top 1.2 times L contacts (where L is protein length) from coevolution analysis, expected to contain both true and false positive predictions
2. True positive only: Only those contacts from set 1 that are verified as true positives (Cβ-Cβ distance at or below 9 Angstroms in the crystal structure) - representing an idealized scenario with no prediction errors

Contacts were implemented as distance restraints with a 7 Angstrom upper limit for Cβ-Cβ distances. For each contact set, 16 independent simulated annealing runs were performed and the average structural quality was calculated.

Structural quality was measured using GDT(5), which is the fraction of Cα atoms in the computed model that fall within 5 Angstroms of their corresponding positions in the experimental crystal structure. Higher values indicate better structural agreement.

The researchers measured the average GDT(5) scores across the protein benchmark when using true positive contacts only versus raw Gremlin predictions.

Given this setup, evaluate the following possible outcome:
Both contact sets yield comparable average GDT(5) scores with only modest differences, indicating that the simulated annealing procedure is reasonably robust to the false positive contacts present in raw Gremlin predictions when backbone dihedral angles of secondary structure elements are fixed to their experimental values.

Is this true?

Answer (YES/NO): NO